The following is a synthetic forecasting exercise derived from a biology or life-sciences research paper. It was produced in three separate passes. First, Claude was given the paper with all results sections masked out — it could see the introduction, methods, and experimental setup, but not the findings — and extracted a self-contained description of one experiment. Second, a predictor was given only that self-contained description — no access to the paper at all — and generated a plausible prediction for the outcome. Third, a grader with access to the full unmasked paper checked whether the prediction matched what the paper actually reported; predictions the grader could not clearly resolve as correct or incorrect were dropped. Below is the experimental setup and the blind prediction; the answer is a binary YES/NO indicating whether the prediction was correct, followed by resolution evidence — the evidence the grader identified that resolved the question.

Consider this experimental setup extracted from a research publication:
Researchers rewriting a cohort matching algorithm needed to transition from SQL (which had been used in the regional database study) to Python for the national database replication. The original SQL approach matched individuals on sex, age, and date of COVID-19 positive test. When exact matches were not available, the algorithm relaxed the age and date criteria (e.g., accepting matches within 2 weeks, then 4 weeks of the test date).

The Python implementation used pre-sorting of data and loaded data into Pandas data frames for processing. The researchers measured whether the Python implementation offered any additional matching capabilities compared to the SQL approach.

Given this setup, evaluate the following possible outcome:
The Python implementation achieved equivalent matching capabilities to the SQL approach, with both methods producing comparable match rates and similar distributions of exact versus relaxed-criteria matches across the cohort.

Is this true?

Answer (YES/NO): NO